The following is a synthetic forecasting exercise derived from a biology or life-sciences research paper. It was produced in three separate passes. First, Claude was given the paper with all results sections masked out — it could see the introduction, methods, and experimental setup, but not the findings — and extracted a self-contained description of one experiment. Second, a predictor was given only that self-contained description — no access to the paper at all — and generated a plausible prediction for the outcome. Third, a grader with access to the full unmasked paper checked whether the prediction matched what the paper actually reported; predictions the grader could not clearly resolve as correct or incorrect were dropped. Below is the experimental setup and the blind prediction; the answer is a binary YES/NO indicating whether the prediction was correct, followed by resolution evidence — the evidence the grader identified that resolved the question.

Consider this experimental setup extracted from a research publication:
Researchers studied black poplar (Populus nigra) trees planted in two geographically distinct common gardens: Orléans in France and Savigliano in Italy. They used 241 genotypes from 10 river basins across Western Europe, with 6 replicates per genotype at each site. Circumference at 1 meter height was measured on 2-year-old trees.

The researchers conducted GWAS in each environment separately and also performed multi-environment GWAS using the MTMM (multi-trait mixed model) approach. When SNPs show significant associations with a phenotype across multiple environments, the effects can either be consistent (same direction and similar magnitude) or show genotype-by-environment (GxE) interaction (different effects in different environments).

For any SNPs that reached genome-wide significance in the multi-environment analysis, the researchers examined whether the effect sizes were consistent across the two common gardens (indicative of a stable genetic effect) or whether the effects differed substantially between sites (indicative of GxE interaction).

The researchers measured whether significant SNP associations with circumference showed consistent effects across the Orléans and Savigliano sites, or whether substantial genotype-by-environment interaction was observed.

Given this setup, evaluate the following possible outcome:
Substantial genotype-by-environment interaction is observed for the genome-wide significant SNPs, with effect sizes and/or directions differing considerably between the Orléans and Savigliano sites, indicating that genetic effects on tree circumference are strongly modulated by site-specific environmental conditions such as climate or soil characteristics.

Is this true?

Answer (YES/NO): NO